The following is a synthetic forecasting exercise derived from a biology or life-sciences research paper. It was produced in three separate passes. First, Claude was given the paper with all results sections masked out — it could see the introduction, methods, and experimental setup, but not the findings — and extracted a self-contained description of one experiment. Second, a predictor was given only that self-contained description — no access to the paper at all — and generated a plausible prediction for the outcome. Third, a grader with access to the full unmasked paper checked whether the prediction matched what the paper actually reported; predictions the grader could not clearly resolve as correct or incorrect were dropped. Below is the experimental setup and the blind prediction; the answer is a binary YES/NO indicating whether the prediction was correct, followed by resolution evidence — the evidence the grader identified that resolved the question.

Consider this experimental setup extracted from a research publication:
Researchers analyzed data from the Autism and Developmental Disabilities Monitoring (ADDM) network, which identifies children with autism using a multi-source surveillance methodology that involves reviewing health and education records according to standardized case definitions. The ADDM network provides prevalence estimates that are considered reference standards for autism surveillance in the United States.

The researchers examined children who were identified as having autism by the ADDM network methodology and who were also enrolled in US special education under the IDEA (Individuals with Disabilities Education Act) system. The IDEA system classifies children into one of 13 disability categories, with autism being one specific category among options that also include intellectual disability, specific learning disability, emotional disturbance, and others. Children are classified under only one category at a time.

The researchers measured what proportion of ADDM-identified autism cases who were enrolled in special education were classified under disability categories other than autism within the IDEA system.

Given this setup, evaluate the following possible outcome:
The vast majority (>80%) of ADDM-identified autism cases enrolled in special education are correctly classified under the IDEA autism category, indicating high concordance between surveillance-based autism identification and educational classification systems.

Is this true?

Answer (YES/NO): NO